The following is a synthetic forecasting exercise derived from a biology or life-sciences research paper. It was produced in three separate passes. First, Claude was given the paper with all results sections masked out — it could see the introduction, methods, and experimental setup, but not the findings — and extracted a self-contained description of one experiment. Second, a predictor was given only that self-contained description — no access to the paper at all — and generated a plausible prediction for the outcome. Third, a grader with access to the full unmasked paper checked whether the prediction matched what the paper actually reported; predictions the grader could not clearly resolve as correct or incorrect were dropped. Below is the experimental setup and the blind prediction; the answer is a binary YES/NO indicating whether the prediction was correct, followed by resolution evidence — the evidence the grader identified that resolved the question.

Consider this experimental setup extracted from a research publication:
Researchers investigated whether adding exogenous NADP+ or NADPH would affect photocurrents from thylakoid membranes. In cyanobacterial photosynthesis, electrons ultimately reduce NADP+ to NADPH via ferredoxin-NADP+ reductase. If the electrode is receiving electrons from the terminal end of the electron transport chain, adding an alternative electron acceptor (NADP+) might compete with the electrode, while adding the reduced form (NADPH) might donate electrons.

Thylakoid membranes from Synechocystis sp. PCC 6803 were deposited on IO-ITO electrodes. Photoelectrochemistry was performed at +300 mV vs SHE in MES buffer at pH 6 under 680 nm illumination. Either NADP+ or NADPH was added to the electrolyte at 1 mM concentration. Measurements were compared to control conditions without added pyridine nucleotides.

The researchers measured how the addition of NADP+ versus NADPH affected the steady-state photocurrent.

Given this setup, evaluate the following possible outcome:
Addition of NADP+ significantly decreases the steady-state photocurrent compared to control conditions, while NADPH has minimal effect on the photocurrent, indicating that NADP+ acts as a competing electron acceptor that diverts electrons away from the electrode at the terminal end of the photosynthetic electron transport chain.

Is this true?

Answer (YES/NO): NO